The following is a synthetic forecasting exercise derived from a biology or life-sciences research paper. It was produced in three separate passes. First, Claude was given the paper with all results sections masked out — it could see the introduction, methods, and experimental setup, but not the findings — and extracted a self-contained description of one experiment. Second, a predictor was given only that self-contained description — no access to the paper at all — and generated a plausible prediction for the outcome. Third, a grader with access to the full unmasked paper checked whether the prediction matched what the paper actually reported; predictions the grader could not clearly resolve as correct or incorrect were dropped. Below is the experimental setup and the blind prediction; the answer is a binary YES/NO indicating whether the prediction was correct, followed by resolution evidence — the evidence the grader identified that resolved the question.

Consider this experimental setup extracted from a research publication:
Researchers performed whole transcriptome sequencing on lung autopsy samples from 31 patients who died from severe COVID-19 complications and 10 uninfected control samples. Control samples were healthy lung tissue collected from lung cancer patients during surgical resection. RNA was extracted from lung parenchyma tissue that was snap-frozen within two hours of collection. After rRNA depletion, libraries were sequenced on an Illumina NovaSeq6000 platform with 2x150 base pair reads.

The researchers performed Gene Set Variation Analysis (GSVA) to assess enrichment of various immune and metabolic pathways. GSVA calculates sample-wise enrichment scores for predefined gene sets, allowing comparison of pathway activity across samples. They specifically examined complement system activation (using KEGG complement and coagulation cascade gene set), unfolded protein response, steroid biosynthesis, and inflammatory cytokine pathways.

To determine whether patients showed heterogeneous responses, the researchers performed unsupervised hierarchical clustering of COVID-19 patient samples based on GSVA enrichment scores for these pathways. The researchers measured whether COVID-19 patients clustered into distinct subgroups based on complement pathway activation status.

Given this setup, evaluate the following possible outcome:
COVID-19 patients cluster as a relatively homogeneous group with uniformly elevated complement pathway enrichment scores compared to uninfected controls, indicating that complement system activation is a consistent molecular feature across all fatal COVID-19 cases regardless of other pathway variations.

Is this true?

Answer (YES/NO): NO